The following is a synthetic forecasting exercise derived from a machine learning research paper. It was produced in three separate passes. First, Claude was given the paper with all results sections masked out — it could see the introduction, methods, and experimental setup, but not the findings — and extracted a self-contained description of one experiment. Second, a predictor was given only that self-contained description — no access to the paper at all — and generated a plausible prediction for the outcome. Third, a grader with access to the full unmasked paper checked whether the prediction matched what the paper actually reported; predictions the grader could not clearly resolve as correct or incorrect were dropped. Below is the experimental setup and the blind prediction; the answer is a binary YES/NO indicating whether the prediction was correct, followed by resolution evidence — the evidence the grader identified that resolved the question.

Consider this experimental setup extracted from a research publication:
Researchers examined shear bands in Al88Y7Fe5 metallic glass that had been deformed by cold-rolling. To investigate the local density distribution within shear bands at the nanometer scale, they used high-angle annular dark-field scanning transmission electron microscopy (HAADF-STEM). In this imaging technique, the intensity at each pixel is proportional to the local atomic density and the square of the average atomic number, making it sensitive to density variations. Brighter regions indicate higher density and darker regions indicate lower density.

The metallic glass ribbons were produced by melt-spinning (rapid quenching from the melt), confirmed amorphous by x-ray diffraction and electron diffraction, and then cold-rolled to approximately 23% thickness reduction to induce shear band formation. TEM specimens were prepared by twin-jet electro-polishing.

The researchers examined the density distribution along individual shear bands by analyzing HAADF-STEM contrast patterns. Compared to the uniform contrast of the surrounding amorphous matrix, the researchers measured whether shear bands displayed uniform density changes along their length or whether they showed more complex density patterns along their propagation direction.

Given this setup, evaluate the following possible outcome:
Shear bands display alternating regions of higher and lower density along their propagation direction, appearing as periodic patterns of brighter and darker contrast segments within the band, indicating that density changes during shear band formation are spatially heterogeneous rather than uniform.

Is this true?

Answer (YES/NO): YES